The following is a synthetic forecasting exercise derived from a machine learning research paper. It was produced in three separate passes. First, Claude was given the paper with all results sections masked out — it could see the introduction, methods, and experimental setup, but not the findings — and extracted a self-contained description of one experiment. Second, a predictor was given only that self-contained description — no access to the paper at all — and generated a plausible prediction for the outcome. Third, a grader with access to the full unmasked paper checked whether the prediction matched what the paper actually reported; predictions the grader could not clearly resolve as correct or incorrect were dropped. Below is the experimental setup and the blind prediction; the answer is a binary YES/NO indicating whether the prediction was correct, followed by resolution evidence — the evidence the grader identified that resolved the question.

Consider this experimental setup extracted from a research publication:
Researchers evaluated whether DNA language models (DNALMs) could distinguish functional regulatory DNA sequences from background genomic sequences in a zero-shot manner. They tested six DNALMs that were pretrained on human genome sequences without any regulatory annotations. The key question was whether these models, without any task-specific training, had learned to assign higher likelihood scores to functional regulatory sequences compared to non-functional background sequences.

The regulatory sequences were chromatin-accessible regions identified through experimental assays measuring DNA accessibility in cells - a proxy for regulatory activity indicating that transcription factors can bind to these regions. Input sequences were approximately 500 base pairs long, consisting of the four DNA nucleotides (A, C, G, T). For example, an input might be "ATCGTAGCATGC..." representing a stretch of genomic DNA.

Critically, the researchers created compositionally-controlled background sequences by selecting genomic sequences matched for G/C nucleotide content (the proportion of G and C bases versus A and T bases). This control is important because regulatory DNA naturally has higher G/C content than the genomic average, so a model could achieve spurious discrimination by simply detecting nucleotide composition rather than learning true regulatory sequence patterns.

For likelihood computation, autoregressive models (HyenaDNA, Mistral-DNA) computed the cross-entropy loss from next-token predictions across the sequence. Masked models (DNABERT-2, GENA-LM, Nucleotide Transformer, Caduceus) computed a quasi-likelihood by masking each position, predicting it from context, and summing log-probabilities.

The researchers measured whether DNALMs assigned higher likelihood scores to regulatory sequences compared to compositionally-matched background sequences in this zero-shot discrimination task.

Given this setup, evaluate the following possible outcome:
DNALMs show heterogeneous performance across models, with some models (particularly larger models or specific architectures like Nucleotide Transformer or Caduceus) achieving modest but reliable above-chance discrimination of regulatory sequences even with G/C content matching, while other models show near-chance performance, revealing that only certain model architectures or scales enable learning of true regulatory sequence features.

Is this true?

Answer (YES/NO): NO